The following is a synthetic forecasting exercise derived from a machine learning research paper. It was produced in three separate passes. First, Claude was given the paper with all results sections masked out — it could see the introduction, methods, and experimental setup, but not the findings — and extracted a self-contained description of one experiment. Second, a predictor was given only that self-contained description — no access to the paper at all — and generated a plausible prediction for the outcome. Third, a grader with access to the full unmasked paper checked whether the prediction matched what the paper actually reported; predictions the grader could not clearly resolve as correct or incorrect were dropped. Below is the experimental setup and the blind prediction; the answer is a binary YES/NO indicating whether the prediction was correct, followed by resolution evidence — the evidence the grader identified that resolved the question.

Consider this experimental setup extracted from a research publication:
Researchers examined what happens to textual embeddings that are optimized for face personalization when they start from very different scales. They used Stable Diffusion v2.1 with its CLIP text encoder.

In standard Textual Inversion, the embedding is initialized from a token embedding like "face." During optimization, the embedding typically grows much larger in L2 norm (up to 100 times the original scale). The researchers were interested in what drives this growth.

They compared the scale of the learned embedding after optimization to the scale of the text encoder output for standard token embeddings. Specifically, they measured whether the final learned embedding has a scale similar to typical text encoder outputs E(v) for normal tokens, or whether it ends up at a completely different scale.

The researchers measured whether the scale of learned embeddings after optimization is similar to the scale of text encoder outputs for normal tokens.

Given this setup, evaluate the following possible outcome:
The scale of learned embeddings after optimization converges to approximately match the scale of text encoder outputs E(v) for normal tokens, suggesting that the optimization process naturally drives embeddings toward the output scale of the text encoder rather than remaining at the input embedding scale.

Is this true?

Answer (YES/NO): YES